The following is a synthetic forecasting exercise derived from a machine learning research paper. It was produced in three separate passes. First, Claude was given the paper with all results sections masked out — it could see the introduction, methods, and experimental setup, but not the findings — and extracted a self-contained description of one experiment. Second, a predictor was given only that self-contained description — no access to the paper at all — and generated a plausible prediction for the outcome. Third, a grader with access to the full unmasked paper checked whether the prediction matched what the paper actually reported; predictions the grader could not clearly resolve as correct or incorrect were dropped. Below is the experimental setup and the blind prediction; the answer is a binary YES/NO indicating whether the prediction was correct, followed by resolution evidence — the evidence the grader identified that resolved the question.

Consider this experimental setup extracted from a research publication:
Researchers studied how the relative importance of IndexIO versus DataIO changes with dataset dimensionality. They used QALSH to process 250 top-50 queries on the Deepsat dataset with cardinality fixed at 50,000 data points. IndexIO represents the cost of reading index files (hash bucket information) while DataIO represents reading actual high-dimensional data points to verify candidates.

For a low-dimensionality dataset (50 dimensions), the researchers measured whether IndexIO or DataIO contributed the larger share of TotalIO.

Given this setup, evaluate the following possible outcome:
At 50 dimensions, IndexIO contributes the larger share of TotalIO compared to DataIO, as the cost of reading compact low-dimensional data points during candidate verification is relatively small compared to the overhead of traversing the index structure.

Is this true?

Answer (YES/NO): YES